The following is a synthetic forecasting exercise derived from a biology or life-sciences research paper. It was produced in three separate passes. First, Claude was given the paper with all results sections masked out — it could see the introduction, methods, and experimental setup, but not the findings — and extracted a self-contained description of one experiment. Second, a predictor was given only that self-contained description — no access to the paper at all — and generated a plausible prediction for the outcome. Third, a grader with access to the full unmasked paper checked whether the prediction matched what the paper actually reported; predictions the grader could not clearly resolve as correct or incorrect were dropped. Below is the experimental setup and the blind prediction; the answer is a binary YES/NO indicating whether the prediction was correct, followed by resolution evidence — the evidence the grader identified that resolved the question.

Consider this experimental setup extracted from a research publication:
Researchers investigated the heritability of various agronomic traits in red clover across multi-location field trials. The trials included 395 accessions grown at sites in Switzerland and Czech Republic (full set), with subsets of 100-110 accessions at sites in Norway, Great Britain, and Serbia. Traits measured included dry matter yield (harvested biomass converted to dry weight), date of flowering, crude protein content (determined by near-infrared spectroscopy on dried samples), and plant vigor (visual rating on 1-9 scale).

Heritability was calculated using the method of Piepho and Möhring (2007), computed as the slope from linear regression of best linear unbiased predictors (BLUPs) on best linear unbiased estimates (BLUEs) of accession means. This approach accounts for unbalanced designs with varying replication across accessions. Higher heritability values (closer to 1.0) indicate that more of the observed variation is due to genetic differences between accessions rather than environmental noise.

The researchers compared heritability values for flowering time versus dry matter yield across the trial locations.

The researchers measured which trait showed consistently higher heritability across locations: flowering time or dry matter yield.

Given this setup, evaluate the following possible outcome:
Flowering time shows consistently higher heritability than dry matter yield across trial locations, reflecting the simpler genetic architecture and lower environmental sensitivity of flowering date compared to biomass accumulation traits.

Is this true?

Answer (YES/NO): YES